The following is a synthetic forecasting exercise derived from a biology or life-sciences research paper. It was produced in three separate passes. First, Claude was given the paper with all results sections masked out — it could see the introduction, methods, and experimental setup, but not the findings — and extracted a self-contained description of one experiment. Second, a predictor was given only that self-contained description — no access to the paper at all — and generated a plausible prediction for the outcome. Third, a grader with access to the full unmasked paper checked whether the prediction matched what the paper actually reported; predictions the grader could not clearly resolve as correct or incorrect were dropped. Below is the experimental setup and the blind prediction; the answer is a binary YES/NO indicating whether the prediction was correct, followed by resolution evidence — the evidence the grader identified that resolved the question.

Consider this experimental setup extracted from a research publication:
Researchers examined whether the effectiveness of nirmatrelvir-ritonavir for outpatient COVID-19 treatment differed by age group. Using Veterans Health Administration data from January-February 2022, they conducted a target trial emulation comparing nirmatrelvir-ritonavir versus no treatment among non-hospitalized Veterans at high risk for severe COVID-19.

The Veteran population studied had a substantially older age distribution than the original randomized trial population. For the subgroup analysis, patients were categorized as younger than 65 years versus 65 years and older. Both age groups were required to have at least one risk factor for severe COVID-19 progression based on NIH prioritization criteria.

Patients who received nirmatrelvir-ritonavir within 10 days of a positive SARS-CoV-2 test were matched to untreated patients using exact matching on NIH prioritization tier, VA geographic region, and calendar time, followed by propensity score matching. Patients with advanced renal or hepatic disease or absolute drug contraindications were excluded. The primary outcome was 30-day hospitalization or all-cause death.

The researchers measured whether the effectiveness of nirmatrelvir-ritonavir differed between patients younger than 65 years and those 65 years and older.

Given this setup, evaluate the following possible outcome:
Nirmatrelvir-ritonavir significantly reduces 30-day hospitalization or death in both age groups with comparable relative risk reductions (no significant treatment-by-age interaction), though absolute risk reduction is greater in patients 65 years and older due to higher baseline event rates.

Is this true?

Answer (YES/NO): NO